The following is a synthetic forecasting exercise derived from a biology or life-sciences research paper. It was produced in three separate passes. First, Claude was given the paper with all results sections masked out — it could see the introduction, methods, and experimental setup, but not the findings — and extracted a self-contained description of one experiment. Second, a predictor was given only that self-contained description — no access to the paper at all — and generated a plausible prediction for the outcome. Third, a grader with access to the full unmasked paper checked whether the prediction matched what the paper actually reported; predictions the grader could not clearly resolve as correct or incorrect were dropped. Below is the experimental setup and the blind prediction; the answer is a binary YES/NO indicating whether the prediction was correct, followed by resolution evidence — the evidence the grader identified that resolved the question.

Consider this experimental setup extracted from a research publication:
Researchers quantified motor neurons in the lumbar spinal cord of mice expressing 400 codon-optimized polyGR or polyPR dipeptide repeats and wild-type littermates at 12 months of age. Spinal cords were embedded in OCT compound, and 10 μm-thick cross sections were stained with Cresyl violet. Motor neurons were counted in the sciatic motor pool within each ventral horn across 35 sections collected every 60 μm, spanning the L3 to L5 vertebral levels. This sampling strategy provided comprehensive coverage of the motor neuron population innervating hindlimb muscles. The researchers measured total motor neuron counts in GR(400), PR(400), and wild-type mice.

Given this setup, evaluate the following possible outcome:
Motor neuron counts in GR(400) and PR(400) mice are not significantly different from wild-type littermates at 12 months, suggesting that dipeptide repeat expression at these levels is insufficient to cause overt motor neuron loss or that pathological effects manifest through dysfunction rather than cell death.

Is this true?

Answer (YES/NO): NO